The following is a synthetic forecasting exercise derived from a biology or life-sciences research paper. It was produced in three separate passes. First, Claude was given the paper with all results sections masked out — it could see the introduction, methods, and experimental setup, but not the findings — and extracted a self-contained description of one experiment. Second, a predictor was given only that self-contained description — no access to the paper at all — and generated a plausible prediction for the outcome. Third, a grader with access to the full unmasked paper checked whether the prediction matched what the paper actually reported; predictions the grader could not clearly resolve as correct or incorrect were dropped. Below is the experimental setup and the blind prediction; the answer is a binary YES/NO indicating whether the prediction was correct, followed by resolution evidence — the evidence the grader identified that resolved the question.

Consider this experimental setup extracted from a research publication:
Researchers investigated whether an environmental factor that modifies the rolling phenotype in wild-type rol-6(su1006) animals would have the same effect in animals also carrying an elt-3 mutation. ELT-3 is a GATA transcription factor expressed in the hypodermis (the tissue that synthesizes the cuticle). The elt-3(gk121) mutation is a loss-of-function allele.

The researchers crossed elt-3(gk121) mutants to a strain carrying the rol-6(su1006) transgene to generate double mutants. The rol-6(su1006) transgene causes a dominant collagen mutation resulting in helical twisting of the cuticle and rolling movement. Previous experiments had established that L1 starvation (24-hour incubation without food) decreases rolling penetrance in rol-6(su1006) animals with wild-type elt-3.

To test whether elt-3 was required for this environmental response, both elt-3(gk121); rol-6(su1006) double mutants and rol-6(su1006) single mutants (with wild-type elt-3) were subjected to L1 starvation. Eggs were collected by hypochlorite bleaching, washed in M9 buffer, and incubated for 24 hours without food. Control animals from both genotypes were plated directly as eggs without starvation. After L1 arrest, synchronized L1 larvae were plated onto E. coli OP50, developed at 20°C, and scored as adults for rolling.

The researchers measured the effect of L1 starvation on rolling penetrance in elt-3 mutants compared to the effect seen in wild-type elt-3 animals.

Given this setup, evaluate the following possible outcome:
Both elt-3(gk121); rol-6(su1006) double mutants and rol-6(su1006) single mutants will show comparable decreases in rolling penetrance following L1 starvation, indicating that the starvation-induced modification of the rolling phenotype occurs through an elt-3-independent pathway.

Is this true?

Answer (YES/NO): NO